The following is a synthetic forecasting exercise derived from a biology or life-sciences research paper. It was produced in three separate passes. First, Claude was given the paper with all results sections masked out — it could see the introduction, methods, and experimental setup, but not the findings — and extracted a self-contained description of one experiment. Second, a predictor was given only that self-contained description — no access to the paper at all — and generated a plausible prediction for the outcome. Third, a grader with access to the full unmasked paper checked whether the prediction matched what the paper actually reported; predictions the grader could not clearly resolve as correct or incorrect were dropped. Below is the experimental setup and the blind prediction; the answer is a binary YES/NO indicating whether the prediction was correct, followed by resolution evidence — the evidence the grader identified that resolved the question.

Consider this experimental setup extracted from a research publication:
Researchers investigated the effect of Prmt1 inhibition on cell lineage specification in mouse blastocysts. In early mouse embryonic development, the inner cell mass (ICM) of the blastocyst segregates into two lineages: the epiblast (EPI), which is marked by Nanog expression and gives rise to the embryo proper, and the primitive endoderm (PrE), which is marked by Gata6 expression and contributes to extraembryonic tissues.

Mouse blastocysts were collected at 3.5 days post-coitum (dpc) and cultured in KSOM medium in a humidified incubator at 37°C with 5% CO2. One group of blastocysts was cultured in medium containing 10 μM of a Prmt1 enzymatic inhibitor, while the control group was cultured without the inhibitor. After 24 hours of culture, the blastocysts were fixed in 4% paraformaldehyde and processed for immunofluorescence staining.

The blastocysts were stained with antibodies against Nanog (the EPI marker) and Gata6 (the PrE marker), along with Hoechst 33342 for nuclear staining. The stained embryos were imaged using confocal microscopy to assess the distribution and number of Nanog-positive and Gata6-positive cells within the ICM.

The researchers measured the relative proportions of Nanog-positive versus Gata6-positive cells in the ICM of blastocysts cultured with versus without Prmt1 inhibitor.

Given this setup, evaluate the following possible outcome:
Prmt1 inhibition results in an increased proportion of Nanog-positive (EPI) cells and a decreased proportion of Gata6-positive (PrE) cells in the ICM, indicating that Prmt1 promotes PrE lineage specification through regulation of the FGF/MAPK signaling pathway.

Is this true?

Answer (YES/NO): NO